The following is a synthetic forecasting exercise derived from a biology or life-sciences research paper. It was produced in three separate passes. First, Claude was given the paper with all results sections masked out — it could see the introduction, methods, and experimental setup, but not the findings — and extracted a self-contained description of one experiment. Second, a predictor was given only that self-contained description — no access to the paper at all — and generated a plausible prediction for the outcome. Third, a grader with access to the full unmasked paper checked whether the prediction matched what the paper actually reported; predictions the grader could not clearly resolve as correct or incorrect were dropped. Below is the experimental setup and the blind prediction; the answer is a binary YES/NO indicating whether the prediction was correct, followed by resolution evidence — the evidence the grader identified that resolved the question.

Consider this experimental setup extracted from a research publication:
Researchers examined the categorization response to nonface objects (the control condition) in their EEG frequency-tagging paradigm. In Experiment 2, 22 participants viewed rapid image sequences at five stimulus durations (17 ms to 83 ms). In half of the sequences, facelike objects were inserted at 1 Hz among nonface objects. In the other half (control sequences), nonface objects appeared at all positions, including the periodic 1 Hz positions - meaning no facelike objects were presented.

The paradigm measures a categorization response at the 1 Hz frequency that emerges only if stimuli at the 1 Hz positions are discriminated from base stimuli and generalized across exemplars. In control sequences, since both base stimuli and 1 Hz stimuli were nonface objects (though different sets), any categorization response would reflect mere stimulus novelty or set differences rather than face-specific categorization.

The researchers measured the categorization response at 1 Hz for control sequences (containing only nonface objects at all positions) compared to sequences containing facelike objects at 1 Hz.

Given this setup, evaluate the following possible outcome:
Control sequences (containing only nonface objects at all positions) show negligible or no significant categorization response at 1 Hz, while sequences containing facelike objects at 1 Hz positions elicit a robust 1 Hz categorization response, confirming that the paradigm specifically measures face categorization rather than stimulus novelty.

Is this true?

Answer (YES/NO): YES